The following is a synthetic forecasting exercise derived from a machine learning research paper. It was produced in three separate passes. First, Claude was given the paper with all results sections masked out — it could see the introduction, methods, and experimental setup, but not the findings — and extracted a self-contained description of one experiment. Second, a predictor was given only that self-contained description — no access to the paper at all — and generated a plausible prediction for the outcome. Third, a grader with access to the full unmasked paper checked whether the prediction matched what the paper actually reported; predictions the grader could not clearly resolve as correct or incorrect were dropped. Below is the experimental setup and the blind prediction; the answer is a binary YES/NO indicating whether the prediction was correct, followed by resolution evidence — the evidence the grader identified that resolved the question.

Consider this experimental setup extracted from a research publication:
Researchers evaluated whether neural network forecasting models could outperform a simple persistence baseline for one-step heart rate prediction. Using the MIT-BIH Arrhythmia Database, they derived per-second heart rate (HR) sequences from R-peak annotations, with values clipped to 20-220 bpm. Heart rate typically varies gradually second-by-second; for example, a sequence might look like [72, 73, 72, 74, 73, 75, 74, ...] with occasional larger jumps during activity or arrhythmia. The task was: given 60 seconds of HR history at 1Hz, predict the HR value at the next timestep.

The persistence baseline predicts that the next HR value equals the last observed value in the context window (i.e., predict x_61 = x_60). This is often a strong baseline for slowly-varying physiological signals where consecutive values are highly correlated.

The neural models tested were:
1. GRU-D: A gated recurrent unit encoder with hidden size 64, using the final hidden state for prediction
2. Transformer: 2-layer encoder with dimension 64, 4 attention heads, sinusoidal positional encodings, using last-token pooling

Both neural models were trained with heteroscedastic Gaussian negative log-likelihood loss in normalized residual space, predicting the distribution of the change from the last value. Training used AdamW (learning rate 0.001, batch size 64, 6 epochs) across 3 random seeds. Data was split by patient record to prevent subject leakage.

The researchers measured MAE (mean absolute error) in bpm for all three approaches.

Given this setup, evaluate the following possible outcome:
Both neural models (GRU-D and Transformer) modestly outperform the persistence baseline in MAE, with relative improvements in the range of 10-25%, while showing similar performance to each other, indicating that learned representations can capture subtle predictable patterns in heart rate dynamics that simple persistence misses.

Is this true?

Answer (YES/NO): NO